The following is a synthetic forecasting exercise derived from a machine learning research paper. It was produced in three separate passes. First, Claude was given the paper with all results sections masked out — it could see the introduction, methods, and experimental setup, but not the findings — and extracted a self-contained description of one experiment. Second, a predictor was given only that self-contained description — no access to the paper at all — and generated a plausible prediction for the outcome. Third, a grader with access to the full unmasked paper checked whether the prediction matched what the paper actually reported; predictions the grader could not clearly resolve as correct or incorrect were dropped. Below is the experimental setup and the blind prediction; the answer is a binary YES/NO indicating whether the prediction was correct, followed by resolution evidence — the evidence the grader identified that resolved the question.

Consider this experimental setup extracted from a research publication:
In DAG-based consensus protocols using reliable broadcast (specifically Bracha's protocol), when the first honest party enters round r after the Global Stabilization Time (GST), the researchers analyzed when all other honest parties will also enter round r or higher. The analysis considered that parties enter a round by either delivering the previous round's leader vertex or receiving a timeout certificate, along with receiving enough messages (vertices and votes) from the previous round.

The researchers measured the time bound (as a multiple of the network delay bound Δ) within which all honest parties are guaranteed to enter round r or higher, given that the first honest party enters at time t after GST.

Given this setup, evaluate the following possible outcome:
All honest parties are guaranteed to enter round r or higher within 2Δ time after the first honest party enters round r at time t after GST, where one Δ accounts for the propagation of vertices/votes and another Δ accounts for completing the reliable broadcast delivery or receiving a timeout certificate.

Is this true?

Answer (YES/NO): YES